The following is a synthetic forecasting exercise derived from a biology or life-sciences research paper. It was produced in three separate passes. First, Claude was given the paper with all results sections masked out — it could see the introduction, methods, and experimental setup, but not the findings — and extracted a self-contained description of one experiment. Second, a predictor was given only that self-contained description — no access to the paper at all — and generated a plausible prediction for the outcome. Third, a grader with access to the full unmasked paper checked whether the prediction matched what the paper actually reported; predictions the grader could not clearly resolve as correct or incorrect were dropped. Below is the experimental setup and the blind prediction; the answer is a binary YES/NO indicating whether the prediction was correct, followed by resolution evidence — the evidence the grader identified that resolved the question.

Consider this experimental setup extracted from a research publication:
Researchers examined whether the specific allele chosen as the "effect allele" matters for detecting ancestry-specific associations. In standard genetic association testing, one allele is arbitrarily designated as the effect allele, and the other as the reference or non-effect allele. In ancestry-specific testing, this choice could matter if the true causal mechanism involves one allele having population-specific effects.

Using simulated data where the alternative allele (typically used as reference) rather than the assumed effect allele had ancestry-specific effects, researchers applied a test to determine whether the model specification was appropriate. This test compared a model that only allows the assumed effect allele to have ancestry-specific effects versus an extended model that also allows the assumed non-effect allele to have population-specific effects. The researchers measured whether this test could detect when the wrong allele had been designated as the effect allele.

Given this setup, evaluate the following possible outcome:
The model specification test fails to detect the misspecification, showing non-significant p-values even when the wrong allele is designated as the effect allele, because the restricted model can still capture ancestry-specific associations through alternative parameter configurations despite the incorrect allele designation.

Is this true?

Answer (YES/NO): NO